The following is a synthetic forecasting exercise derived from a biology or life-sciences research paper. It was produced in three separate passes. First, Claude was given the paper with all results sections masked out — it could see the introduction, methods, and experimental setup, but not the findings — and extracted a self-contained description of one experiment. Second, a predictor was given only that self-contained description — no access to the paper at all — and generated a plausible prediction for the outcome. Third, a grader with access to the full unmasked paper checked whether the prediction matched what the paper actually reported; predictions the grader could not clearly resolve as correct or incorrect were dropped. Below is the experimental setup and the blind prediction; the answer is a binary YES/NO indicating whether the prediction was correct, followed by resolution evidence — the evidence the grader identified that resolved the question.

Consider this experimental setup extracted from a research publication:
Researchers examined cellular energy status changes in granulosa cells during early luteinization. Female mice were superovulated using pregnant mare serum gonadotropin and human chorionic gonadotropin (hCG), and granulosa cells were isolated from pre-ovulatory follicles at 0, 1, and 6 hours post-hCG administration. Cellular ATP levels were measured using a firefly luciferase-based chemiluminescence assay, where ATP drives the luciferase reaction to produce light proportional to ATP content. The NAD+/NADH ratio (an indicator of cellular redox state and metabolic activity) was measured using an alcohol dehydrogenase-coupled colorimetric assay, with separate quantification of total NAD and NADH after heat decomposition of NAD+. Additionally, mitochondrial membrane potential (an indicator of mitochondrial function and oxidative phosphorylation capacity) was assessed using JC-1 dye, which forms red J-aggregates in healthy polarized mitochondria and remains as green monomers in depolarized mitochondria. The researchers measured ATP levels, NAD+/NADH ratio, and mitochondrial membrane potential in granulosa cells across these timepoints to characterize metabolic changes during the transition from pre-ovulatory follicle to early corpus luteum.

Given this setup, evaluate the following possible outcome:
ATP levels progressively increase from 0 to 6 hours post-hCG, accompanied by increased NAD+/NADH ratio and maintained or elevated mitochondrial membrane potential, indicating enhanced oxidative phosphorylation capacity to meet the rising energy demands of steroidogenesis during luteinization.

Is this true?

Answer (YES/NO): NO